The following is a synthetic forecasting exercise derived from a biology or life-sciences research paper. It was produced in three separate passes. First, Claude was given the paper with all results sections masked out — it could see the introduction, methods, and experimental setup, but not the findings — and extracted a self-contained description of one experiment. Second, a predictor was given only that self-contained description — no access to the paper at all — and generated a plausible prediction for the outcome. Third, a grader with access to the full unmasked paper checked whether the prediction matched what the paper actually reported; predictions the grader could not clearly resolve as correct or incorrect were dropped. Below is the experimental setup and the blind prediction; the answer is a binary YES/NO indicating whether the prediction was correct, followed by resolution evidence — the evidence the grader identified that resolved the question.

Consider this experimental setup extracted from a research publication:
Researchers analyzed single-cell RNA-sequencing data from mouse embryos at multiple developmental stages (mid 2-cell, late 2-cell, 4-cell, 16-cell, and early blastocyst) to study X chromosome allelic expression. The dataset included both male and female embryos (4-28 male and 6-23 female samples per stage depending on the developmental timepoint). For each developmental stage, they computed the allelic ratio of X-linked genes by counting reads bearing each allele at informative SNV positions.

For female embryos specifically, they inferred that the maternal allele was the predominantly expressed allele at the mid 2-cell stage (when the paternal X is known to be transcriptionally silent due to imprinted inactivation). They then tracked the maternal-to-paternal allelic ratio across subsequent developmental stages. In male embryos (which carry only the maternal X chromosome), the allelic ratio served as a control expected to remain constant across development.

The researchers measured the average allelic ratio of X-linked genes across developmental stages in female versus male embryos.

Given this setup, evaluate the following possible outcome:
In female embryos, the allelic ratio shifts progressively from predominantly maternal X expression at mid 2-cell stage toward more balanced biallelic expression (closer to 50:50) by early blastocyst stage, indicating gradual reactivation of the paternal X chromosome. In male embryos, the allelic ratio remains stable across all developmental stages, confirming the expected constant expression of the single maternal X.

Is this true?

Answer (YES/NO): NO